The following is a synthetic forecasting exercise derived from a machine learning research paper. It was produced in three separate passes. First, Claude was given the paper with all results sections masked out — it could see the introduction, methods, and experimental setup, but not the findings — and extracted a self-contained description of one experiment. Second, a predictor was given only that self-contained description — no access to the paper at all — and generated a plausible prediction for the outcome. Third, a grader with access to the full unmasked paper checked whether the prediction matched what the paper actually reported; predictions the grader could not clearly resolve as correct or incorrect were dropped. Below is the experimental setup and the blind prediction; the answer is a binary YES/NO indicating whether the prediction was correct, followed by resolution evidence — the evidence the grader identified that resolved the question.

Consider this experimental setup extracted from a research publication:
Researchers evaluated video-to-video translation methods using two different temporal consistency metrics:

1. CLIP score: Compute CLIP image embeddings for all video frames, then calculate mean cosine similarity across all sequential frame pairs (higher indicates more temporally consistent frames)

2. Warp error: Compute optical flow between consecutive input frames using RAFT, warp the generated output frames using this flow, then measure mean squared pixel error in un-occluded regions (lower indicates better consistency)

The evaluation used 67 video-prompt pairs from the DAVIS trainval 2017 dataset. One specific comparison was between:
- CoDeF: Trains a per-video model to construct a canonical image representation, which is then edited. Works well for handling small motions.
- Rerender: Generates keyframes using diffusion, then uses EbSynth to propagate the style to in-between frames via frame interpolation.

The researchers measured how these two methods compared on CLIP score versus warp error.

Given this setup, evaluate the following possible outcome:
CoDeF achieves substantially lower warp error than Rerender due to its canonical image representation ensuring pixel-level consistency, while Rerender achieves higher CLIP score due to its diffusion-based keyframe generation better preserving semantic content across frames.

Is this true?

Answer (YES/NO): NO